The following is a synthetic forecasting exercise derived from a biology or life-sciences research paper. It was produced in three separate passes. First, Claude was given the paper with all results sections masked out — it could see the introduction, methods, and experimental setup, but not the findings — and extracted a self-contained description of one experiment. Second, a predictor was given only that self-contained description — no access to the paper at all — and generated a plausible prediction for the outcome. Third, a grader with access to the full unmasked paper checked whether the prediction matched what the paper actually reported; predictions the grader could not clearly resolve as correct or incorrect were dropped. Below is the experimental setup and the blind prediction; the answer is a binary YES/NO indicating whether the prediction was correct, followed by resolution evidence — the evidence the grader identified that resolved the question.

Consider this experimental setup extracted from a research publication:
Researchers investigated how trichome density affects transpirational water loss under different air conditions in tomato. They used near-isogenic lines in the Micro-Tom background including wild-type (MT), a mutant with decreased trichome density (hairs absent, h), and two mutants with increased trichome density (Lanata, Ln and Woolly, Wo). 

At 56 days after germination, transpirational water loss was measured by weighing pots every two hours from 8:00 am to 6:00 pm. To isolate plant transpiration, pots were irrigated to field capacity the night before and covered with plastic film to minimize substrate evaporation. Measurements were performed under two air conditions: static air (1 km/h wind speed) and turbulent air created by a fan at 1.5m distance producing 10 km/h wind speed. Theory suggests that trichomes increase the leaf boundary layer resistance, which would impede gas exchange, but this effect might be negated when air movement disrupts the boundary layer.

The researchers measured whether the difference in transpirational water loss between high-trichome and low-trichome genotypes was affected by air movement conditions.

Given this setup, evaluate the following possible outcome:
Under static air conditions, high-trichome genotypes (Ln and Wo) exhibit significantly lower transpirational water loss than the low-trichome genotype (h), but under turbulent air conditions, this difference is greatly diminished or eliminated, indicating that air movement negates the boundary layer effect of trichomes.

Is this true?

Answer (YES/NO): NO